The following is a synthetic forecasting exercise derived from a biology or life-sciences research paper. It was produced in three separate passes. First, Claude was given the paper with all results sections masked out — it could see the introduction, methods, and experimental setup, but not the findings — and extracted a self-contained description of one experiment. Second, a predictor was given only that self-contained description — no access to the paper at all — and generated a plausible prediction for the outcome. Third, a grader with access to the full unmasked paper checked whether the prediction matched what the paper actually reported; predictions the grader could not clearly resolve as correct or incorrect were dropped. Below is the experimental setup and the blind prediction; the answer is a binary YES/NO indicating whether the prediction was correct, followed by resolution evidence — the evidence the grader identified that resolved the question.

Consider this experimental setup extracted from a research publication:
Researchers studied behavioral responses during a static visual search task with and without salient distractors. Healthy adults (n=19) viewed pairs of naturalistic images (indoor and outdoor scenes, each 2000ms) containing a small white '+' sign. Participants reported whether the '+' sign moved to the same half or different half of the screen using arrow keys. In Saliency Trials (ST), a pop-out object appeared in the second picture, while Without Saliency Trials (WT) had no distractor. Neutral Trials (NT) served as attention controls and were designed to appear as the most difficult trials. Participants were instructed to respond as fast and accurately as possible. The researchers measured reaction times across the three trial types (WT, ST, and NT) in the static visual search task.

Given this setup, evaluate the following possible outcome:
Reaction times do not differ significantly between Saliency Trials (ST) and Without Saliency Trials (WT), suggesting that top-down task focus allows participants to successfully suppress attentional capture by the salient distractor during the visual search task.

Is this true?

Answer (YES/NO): NO